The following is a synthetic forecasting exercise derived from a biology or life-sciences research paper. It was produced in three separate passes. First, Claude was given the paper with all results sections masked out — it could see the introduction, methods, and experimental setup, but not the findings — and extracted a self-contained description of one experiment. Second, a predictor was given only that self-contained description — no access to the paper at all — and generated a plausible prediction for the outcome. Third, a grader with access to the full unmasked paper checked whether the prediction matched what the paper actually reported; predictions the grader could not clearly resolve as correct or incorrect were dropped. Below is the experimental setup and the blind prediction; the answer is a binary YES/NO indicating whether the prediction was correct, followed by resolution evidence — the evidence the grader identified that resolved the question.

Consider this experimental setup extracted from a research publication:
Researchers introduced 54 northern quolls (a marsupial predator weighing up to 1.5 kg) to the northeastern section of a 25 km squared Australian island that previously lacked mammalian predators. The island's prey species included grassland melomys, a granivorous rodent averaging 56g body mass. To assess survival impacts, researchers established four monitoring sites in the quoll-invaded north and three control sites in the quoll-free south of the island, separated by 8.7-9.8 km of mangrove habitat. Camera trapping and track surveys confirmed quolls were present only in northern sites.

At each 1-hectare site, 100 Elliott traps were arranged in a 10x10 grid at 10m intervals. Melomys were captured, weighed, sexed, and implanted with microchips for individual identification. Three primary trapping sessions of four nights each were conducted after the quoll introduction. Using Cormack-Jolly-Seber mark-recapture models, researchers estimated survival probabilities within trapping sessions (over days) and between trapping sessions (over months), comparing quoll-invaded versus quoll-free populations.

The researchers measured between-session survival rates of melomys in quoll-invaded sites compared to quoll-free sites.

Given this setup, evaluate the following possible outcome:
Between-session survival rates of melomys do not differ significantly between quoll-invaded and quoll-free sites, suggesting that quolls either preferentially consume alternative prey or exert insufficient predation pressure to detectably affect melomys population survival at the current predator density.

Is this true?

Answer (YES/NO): NO